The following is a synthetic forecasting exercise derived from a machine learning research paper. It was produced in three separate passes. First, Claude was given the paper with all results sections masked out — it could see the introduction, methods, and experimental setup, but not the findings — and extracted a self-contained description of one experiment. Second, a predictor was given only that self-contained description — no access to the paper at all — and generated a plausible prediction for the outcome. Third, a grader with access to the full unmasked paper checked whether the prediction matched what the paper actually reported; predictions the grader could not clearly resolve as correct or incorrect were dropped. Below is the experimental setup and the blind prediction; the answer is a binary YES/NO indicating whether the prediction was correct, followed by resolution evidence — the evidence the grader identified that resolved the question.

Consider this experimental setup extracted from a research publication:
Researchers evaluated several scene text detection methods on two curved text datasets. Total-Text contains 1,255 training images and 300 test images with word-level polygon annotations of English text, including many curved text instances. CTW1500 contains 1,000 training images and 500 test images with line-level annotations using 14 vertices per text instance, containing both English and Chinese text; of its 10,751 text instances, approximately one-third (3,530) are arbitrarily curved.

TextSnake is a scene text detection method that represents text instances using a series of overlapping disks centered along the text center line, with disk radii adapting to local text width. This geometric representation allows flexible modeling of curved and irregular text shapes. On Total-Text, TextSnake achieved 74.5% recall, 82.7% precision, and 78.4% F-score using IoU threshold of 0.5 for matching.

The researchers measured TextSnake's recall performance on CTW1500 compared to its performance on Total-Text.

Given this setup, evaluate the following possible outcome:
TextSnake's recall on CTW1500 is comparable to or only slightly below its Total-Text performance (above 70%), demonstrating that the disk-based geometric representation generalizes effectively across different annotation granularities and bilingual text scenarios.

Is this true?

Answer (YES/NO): NO